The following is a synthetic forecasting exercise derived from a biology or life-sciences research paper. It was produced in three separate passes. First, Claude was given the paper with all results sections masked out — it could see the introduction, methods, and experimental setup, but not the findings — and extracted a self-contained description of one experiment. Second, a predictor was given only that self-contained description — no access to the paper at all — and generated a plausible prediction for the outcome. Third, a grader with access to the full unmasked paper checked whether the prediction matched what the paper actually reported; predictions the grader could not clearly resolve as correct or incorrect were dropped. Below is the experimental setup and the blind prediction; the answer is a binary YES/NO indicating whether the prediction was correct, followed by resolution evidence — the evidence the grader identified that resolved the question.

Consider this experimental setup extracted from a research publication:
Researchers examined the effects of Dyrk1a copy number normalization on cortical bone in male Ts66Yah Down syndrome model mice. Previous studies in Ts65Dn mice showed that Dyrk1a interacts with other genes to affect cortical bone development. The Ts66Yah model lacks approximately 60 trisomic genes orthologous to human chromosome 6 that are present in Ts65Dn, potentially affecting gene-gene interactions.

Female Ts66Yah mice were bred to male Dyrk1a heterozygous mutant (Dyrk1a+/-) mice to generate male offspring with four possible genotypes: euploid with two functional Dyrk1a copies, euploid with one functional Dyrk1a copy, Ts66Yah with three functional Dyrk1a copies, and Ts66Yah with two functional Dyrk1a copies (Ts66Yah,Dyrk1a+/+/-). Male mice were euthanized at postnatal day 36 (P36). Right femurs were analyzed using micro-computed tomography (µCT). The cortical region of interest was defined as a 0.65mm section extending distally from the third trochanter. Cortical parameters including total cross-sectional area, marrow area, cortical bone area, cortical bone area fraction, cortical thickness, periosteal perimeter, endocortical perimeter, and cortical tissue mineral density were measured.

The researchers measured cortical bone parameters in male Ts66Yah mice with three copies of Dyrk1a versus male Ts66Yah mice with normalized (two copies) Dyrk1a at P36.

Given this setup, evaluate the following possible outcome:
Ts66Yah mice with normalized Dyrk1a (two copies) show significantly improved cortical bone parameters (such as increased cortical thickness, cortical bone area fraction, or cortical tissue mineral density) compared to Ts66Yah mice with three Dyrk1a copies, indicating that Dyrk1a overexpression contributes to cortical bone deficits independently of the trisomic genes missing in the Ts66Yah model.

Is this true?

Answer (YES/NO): NO